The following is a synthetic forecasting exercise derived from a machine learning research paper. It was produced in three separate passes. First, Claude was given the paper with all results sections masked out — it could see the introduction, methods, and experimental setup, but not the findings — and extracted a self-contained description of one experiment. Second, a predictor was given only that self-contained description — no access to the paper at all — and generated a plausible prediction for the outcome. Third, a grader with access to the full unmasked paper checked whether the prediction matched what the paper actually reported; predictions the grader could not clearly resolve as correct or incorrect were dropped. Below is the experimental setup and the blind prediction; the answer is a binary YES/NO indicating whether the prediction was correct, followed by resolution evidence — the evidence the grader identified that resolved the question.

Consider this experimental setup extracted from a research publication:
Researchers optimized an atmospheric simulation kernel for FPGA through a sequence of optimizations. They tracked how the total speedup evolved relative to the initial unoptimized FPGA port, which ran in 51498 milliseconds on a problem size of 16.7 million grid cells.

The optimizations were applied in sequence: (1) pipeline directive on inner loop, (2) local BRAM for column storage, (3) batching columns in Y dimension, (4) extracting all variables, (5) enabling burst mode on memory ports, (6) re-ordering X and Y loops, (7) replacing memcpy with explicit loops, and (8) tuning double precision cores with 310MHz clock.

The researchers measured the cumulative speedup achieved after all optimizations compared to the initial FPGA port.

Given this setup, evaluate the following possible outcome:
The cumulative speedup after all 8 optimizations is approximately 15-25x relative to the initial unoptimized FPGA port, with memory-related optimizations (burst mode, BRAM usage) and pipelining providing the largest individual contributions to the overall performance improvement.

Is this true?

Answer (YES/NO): NO